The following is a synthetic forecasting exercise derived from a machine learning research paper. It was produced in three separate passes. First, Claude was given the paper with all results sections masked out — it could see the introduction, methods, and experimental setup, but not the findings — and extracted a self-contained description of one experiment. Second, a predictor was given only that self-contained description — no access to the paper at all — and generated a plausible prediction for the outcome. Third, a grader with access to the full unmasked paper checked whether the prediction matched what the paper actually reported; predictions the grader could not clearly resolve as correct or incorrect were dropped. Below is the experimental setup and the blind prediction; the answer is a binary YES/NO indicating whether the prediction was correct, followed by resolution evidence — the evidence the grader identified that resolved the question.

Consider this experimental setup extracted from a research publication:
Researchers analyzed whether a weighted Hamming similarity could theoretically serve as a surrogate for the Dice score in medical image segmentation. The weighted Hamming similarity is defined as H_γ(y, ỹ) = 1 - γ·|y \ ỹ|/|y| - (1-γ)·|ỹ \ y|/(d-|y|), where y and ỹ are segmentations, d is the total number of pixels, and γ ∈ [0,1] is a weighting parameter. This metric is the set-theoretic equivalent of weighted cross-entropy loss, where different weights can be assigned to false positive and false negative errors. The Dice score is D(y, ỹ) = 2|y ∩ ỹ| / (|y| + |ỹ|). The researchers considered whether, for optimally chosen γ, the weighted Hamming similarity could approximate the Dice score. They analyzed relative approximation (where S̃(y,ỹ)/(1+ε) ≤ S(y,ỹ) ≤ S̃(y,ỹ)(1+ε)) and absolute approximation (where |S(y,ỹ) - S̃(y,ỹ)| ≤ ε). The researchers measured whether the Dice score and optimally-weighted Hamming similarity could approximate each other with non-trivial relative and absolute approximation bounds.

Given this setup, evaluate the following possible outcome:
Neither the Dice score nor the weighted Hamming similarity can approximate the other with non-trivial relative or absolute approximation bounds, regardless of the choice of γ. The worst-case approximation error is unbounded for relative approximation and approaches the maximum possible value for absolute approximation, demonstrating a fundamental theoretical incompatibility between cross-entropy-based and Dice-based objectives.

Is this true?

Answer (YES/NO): YES